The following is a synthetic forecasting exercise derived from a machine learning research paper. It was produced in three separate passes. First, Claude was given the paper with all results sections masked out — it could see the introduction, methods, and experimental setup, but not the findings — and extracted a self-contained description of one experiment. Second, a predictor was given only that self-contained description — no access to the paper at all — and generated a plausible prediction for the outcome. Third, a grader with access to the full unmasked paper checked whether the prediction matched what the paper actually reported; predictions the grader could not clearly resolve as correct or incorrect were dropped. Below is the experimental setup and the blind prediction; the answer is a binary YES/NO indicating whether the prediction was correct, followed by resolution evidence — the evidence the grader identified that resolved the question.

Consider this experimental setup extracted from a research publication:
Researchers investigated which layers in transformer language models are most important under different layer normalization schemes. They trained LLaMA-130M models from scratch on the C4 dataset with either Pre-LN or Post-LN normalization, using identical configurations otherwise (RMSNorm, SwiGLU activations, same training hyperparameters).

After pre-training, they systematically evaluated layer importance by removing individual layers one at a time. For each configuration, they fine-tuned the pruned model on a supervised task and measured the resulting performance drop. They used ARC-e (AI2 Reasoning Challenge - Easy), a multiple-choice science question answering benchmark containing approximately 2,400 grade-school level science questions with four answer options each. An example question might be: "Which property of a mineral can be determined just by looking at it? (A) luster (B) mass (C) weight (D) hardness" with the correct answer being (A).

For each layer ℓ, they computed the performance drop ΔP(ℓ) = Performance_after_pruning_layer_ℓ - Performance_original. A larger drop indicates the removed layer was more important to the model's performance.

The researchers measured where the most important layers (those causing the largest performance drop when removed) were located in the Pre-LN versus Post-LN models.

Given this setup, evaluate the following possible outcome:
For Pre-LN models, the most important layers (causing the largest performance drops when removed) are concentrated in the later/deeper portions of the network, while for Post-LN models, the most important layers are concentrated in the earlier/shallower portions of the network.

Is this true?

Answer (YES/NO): NO